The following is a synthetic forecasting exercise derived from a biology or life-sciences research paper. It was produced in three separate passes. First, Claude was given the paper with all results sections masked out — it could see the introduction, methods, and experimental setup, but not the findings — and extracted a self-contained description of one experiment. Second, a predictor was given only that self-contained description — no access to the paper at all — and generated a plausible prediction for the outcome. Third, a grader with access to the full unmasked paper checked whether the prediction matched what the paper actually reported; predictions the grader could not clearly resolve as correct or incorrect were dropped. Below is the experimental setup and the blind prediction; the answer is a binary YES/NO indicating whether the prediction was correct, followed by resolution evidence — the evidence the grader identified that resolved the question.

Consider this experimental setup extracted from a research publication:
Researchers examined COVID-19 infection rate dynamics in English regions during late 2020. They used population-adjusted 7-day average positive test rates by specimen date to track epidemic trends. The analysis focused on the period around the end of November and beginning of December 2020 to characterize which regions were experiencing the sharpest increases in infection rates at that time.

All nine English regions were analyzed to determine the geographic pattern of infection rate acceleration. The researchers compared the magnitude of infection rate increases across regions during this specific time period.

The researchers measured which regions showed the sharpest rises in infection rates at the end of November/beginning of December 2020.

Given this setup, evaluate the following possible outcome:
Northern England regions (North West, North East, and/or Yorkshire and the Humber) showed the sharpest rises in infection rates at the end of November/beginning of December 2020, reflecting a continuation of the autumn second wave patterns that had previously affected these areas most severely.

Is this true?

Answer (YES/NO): NO